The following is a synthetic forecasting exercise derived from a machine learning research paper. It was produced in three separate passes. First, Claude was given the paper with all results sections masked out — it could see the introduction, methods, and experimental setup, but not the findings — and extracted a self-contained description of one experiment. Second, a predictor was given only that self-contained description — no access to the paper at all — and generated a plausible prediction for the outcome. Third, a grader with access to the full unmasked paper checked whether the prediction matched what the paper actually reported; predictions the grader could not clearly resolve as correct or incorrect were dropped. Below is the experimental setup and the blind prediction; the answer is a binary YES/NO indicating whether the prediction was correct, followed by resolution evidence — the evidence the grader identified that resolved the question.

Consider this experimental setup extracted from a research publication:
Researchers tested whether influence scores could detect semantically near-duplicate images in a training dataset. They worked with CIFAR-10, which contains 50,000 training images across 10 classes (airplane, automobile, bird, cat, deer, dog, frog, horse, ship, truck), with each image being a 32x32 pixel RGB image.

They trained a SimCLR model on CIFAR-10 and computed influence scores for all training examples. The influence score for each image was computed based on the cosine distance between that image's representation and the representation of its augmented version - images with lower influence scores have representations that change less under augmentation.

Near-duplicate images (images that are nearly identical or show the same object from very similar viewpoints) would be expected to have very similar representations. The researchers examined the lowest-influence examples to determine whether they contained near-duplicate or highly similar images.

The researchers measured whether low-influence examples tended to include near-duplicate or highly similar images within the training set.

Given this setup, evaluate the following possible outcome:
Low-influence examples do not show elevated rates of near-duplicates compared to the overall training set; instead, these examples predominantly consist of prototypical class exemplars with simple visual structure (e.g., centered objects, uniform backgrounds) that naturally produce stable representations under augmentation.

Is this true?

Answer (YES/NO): NO